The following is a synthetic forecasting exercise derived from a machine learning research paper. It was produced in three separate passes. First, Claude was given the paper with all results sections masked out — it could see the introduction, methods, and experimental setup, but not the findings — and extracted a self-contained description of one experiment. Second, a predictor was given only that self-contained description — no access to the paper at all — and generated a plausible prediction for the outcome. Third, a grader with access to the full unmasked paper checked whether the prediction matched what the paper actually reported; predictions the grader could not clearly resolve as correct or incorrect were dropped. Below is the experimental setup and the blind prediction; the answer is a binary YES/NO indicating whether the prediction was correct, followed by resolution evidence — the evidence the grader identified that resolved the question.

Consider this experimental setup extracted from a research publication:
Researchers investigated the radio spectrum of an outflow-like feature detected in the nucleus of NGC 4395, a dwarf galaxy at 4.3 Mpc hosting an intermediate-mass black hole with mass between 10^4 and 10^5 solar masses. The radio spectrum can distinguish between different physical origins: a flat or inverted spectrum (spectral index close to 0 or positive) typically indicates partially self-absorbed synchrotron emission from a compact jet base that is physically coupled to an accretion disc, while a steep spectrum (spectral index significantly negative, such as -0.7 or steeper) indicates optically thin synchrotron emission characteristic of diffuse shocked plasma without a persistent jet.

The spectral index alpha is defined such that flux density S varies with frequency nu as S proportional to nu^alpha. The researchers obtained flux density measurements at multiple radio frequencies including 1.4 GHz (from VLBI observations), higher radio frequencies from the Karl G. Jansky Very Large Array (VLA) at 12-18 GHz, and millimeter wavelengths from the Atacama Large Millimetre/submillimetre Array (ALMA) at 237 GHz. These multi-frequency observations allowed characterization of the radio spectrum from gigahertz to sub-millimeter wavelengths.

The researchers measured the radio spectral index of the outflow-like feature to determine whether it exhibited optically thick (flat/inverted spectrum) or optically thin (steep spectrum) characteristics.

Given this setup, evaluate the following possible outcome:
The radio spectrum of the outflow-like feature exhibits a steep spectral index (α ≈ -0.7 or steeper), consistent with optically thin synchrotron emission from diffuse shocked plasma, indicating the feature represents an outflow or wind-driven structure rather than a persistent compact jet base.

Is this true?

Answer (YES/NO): NO